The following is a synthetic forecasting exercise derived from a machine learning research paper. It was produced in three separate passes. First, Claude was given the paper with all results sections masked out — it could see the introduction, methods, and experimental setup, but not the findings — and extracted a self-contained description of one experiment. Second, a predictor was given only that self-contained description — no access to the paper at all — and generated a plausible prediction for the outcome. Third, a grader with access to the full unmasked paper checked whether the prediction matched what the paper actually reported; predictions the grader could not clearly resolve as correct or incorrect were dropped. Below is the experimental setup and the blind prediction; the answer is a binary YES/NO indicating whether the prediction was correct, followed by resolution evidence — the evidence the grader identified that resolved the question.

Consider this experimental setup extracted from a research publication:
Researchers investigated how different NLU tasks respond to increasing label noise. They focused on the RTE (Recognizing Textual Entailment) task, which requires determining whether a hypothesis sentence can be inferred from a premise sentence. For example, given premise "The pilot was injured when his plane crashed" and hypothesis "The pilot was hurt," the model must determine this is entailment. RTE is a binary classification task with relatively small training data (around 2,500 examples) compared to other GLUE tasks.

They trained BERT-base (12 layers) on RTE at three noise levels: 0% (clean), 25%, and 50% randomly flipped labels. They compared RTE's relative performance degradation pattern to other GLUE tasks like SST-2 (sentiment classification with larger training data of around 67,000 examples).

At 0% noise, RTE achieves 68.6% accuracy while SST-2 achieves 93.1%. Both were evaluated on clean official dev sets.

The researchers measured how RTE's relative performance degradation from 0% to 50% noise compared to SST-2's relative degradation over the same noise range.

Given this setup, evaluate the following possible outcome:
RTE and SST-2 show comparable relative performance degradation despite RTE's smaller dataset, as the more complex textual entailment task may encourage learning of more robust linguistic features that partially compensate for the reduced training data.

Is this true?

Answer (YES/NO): NO